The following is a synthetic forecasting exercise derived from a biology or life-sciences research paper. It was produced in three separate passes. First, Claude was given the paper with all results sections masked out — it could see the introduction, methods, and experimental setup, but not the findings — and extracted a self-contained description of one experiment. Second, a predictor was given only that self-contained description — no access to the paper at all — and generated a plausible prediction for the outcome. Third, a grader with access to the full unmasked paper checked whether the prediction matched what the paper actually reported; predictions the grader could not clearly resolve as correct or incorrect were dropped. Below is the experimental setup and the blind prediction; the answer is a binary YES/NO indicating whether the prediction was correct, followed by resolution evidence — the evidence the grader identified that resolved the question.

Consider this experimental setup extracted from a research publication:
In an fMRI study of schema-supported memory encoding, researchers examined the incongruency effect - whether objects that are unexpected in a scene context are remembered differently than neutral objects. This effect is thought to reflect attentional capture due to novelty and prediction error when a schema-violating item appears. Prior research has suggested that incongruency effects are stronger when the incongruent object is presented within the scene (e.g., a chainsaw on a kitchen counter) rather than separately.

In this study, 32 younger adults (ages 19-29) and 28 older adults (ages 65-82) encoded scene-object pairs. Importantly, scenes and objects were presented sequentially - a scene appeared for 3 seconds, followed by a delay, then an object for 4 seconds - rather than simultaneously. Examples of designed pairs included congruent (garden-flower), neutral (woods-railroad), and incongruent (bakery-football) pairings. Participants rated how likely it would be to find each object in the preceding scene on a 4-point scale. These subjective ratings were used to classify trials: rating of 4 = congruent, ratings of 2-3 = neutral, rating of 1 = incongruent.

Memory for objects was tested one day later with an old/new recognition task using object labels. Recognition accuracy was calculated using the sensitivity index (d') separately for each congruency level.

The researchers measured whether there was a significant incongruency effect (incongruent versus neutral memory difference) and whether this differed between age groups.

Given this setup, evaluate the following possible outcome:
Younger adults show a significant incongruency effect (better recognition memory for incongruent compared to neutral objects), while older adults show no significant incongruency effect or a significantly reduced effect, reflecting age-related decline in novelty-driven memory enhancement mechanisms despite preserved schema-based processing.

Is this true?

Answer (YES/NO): NO